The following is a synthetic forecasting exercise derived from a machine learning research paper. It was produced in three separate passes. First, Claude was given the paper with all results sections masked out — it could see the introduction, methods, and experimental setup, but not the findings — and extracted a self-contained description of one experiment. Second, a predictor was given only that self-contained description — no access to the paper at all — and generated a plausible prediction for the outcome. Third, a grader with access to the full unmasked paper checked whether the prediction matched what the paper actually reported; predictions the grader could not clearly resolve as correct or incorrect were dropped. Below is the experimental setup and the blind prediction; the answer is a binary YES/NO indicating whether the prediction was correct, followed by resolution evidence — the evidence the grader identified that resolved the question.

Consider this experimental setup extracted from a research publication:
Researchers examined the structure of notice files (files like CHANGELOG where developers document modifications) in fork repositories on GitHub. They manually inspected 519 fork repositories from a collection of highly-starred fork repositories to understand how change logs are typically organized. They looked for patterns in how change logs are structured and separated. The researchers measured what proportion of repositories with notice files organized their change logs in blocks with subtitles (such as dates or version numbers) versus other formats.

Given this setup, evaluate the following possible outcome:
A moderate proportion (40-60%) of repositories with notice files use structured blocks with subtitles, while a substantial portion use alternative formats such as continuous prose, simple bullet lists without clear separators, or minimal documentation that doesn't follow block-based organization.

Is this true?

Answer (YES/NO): NO